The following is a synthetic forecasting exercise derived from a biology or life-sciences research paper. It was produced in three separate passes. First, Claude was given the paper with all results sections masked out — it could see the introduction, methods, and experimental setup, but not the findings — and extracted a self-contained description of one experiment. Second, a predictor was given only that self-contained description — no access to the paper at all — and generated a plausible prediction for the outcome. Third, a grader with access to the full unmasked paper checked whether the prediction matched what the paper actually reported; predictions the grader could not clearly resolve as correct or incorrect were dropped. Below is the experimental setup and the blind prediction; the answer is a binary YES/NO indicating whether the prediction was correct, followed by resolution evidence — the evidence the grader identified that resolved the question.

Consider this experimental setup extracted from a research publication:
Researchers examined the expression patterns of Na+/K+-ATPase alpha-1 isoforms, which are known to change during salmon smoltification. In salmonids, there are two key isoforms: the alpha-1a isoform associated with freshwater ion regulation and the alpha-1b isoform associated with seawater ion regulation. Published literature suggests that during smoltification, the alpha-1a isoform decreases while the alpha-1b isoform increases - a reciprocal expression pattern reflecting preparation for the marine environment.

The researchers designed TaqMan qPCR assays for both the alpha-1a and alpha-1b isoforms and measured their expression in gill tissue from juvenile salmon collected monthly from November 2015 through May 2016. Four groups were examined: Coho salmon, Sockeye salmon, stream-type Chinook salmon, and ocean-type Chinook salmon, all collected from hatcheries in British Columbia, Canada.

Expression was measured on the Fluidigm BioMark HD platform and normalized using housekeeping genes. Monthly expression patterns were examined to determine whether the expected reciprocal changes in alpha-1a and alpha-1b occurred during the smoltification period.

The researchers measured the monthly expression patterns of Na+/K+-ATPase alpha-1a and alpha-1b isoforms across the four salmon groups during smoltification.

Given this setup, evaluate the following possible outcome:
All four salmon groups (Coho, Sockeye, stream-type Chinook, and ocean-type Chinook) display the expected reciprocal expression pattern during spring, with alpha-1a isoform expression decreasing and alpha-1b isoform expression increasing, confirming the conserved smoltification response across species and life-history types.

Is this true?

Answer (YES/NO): NO